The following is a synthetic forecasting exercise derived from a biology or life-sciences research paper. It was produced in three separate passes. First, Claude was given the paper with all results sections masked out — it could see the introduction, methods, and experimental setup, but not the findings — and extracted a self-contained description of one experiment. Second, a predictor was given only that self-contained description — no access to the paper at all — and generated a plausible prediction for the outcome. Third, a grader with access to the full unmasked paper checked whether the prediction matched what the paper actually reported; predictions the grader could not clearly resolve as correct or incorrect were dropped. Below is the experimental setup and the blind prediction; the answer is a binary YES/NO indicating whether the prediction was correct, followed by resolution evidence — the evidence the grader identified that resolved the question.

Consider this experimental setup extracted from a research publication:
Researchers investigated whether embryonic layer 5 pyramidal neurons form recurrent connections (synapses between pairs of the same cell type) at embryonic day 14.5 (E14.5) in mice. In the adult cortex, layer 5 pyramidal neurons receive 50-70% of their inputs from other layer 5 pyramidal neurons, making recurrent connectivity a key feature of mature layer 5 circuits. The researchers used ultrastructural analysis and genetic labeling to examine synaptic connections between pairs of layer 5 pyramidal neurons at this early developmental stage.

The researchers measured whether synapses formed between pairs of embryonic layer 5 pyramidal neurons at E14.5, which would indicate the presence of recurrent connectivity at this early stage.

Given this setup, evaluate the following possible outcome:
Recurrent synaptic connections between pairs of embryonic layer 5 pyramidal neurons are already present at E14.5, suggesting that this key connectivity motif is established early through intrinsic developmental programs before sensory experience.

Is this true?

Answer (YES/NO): YES